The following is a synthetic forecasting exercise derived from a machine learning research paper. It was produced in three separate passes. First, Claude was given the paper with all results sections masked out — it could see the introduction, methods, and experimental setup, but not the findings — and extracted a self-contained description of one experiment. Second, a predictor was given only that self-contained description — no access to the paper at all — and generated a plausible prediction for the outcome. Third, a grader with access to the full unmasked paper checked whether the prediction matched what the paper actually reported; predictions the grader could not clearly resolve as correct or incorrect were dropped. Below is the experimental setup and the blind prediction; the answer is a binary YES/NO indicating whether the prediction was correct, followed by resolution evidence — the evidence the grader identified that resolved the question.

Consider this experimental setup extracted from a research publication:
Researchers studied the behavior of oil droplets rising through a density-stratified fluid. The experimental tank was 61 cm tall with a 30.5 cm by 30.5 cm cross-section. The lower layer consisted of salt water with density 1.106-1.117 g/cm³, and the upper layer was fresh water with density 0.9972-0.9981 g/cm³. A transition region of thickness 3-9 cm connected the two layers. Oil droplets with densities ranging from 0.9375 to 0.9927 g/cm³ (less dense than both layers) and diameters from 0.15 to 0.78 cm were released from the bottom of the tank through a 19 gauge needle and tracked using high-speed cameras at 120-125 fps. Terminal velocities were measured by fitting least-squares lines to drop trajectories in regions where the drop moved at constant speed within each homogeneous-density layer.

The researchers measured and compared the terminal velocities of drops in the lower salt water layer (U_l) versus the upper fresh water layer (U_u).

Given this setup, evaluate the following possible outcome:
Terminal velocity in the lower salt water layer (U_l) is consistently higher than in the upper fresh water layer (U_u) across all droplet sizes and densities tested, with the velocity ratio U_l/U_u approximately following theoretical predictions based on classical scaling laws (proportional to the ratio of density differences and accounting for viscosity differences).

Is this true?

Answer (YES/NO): NO